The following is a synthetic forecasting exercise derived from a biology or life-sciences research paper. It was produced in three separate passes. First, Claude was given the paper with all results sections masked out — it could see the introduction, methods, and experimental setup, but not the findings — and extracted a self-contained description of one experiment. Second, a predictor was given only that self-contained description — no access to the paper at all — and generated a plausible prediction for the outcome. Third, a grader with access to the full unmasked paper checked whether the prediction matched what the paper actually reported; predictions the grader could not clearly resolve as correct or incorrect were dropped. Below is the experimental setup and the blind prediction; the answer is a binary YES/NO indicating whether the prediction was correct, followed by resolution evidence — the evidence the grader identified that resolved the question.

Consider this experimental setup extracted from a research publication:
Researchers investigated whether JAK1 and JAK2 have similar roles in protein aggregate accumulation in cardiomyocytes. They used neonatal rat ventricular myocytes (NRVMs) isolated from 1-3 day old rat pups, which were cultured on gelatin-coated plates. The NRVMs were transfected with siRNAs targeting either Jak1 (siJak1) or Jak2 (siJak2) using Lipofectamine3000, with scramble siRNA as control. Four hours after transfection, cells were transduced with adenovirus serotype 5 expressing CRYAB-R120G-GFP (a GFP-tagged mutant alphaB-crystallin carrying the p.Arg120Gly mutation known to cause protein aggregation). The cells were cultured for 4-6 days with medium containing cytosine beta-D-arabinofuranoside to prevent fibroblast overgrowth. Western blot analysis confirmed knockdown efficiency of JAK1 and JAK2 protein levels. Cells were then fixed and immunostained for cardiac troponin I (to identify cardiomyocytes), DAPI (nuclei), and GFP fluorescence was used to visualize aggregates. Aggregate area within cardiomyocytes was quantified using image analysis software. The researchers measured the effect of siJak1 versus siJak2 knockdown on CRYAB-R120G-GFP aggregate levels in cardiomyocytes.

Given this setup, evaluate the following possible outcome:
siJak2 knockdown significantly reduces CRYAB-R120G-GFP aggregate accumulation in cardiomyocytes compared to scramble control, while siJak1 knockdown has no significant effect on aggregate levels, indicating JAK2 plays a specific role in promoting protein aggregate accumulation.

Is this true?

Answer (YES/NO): NO